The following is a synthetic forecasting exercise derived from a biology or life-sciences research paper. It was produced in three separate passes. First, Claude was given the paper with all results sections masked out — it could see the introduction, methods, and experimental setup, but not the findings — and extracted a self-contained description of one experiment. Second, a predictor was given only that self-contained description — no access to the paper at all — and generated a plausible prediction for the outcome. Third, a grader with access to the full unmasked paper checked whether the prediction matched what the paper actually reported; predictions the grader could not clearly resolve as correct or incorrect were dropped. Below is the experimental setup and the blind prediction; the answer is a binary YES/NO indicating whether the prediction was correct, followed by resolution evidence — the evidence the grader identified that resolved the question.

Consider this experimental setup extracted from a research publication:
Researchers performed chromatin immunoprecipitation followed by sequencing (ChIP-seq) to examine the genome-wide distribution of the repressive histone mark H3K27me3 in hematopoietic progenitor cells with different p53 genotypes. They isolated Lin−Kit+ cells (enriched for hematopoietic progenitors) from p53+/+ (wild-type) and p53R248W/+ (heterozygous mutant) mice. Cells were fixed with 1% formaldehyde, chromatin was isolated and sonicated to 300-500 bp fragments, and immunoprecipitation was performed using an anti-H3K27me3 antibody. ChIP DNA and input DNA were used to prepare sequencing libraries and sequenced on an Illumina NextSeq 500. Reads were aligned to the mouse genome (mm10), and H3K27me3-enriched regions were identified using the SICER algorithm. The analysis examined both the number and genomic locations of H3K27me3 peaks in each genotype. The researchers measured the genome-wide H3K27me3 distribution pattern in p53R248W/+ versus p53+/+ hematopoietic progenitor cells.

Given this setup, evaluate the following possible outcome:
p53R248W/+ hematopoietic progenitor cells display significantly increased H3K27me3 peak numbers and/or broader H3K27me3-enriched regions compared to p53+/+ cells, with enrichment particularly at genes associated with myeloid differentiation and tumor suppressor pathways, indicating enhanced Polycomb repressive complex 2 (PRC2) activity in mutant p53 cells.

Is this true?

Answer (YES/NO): NO